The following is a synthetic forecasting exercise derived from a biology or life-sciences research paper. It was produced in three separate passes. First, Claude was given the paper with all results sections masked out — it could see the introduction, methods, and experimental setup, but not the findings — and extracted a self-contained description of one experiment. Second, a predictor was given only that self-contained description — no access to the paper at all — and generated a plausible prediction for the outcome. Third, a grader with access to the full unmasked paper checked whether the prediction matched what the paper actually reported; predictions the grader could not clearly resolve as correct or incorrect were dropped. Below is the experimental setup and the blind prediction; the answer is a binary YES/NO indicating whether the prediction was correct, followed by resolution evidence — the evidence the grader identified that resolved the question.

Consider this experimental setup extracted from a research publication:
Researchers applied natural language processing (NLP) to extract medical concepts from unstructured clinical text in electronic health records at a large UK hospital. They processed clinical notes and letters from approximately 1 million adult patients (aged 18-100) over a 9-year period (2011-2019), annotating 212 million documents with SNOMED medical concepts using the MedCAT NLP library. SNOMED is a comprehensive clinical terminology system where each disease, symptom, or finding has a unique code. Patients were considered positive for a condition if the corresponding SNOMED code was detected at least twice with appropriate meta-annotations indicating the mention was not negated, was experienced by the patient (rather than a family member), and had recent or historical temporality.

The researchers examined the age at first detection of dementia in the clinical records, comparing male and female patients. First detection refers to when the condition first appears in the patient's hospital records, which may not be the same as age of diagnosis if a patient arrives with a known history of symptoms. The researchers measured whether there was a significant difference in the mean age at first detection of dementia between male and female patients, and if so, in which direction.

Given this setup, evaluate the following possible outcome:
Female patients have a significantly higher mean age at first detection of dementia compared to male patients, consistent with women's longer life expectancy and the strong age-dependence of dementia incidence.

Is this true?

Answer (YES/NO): YES